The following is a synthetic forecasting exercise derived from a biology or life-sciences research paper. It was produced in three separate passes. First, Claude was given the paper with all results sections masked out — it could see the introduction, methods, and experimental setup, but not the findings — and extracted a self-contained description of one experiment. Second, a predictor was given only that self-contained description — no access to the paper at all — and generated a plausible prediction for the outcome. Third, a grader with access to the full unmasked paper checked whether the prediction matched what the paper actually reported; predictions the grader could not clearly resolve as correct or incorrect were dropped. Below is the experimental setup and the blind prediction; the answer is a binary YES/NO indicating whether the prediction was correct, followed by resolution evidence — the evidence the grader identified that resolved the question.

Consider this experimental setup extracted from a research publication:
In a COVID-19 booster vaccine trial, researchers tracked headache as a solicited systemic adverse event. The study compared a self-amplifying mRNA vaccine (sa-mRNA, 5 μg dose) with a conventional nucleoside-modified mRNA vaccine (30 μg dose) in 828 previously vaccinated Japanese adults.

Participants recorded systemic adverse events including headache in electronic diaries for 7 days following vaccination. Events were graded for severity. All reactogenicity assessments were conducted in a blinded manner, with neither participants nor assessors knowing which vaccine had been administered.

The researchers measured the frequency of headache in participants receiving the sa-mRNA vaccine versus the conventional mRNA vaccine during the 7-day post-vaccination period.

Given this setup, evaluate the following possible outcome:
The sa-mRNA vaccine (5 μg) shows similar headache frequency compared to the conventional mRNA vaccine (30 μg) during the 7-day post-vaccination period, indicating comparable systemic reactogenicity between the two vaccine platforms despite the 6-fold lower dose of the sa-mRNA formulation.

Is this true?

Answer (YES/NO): NO